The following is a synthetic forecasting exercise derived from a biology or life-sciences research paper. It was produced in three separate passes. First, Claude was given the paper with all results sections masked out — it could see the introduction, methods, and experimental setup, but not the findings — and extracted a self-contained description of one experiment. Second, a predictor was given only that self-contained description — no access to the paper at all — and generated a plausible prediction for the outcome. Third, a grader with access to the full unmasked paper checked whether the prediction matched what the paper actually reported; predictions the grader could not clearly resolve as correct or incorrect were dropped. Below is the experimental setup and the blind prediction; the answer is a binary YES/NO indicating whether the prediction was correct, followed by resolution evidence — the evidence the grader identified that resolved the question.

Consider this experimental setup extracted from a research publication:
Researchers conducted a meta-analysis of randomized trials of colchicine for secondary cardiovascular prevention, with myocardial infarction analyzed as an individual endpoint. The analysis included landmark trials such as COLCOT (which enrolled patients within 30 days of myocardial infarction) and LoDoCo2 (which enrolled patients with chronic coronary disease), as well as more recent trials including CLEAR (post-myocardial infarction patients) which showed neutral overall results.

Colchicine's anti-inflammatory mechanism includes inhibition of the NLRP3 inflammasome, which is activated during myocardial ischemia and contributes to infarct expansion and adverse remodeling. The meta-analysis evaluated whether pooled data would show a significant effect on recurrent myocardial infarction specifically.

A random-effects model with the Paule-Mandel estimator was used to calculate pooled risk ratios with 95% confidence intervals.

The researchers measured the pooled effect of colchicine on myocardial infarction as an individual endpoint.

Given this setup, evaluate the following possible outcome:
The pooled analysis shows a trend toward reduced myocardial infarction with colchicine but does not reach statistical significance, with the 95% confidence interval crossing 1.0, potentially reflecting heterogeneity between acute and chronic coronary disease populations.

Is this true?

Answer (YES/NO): NO